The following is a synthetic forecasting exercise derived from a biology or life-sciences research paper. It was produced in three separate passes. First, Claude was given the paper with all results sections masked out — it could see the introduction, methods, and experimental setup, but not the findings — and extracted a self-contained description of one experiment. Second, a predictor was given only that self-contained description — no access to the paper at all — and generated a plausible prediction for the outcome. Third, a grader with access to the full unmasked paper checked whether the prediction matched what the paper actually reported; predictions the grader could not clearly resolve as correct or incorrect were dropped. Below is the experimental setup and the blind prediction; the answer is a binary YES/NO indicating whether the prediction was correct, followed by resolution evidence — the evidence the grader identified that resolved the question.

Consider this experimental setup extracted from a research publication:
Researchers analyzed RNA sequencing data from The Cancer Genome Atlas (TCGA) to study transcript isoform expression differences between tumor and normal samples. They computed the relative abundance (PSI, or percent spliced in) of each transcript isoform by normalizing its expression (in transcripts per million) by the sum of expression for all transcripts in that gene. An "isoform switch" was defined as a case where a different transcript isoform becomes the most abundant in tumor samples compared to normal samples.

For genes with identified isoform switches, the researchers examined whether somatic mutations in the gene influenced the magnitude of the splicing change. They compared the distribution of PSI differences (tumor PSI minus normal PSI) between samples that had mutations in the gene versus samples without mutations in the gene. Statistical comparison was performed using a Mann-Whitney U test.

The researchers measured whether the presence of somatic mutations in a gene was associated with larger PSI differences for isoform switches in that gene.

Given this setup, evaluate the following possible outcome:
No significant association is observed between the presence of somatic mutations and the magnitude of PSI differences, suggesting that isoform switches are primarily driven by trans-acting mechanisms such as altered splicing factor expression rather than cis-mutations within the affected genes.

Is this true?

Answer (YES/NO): YES